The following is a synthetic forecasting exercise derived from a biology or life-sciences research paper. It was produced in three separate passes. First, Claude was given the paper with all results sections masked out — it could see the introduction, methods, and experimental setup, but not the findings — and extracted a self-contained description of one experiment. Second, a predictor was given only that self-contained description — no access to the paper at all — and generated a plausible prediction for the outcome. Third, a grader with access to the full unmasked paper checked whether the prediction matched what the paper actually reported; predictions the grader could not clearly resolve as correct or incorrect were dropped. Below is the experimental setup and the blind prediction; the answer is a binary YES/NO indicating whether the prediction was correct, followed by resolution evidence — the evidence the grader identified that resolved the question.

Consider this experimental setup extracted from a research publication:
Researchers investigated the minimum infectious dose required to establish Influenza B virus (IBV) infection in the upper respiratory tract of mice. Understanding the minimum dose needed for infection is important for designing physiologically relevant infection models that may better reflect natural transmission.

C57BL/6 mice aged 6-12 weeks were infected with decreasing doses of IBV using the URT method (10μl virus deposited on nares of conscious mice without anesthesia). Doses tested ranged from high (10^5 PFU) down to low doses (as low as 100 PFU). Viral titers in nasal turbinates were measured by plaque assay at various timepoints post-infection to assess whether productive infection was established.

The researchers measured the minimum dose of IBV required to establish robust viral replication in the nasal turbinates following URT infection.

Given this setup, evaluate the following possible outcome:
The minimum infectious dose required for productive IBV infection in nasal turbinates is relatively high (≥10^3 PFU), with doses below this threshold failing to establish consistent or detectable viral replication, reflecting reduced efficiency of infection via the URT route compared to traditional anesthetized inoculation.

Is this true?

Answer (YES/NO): NO